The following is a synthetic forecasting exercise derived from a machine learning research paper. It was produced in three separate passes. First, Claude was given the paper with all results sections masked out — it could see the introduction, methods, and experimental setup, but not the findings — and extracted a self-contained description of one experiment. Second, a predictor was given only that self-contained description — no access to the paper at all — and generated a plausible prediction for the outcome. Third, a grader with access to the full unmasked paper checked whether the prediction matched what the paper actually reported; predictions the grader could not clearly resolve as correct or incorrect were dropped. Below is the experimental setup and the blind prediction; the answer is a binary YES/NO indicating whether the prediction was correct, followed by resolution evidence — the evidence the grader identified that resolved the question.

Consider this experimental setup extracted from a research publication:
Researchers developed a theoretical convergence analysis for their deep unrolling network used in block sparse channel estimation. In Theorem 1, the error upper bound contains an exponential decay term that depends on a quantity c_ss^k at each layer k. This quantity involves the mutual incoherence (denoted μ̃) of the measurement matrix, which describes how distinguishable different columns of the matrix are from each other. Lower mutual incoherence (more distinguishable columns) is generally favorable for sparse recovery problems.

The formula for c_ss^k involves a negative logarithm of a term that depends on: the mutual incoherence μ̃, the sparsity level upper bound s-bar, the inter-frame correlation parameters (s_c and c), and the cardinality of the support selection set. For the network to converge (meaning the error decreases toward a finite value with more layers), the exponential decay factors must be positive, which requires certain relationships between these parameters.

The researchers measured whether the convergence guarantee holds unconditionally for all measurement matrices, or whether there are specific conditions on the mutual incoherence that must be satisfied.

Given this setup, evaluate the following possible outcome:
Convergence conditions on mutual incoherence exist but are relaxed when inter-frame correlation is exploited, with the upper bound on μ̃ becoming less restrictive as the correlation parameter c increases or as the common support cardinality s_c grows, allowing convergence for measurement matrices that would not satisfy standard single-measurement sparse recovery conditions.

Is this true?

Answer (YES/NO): NO